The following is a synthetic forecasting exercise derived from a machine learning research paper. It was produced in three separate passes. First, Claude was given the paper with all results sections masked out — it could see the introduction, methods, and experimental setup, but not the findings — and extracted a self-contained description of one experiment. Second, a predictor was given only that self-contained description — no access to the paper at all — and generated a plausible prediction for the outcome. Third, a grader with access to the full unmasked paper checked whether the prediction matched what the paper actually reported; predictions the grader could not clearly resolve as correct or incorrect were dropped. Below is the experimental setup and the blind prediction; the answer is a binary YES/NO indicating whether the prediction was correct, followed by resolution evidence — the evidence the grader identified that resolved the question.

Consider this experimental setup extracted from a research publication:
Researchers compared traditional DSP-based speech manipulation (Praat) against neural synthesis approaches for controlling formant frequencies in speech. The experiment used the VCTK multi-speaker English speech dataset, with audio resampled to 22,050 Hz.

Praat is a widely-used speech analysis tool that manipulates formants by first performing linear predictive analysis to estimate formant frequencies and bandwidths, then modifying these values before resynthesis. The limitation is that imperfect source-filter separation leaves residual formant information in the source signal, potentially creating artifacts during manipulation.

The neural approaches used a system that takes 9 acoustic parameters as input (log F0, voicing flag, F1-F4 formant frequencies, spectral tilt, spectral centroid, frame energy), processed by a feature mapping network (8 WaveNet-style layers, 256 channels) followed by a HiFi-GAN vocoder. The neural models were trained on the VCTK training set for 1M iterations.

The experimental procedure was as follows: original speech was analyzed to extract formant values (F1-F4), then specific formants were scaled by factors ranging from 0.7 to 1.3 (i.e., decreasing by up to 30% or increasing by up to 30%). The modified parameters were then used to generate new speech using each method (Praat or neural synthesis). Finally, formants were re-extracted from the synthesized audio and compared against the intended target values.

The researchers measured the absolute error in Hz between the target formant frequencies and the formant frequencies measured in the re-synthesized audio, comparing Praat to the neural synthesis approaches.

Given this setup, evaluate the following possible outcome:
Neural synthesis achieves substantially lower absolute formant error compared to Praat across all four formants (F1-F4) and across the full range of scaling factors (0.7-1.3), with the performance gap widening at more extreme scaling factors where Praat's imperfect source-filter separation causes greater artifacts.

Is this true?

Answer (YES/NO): NO